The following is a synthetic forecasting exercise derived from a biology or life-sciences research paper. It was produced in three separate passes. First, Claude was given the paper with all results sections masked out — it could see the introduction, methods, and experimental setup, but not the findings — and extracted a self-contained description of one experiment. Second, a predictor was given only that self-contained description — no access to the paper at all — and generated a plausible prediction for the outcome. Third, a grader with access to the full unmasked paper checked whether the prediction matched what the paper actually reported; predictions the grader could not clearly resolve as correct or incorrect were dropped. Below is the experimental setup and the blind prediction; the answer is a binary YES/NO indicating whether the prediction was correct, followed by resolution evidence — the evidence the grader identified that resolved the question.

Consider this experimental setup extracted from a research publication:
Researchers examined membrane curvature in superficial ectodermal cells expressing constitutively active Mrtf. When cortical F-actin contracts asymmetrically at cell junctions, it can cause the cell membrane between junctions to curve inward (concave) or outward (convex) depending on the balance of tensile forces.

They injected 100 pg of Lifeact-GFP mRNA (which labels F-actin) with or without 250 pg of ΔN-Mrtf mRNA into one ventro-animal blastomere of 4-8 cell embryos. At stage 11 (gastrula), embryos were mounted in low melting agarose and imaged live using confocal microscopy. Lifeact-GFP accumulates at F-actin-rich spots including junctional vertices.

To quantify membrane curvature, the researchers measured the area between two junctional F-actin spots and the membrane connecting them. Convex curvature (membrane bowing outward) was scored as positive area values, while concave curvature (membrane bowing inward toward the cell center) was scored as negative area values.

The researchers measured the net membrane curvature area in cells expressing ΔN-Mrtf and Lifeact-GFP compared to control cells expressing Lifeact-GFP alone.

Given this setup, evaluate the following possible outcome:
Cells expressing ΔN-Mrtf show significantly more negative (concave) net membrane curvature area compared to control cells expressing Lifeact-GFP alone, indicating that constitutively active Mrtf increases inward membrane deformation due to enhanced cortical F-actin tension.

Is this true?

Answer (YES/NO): NO